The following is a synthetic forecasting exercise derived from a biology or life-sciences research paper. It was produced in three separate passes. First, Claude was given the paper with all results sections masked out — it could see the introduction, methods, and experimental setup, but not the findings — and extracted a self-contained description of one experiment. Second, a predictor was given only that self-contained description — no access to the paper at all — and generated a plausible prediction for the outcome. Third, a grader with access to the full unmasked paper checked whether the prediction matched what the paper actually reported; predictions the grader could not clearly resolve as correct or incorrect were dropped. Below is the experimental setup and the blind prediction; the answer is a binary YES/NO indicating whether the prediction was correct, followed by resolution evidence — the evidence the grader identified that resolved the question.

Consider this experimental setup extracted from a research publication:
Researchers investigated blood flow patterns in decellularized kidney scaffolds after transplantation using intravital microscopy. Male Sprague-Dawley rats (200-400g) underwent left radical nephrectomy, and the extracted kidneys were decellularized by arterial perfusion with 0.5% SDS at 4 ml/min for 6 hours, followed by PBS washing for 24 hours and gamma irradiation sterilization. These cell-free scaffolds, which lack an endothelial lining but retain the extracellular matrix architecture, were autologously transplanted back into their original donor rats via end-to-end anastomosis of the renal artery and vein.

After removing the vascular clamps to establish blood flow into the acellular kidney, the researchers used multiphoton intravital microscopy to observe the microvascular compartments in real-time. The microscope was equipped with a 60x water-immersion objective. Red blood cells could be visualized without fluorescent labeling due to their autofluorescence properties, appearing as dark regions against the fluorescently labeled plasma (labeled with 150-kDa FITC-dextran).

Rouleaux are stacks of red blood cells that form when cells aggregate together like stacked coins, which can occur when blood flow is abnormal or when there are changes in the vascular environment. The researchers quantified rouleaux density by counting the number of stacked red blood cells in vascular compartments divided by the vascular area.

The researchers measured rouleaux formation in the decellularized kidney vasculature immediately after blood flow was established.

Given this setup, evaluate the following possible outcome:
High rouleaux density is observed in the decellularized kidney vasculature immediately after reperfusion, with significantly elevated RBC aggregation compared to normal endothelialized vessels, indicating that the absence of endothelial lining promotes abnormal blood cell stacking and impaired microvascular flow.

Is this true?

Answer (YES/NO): NO